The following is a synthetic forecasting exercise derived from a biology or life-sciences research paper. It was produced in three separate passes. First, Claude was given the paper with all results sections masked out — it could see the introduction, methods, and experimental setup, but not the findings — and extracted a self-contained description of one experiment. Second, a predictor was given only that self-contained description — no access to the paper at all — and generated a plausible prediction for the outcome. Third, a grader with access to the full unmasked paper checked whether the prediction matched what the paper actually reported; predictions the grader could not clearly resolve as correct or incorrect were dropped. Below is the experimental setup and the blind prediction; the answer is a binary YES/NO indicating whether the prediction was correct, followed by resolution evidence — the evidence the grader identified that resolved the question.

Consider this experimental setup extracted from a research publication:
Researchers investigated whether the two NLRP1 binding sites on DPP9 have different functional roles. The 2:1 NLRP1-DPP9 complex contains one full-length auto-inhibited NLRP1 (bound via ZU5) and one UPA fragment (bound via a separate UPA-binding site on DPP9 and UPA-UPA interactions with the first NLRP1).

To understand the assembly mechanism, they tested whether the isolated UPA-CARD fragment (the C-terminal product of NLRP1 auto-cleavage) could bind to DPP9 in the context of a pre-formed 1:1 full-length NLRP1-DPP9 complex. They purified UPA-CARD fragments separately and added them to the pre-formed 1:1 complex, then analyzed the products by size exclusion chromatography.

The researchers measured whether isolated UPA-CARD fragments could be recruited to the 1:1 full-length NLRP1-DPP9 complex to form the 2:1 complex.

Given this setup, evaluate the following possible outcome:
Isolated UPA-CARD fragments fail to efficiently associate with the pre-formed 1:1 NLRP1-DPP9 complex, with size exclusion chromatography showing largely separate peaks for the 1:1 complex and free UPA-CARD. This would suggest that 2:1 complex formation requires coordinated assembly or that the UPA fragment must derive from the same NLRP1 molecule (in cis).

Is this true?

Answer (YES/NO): NO